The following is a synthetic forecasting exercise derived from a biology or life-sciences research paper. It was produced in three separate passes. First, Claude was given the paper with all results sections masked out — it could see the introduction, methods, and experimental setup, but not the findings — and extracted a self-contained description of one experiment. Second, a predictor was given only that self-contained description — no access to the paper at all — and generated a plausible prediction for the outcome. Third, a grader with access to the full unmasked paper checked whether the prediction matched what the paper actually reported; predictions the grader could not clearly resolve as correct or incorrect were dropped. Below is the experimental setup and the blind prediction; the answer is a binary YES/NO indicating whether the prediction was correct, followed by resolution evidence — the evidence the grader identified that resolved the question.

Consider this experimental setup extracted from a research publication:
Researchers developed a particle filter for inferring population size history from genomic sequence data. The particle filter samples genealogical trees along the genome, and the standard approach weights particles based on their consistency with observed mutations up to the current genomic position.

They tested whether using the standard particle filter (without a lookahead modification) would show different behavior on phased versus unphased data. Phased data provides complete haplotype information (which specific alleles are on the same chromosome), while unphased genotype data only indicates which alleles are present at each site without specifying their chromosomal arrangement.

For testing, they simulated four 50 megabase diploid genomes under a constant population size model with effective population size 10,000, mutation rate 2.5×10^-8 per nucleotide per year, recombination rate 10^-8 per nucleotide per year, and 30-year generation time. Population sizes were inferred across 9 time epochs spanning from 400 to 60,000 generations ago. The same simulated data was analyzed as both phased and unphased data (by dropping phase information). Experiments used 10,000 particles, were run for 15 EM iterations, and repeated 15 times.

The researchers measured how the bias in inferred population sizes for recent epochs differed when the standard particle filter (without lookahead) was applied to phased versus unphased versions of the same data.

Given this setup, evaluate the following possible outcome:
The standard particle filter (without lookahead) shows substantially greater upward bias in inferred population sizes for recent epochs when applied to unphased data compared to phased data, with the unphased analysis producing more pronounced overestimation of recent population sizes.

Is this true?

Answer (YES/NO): NO